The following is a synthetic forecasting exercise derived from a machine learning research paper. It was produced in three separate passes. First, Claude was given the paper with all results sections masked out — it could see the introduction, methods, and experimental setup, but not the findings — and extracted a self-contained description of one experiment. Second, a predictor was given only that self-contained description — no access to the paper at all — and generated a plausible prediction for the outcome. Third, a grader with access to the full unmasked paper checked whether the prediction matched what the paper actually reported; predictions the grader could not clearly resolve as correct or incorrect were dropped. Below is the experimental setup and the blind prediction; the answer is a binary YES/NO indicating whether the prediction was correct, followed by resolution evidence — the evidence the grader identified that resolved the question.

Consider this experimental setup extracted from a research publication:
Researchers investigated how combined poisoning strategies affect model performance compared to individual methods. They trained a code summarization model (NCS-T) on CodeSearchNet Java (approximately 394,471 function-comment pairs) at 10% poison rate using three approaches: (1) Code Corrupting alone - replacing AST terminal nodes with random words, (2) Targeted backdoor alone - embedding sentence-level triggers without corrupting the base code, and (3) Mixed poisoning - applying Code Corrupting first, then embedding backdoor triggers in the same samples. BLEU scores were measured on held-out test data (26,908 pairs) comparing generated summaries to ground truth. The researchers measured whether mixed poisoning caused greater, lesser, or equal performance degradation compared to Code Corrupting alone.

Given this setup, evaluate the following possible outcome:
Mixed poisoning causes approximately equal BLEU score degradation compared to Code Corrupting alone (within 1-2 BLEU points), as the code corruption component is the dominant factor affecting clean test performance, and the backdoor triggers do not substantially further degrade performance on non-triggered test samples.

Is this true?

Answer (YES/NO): NO